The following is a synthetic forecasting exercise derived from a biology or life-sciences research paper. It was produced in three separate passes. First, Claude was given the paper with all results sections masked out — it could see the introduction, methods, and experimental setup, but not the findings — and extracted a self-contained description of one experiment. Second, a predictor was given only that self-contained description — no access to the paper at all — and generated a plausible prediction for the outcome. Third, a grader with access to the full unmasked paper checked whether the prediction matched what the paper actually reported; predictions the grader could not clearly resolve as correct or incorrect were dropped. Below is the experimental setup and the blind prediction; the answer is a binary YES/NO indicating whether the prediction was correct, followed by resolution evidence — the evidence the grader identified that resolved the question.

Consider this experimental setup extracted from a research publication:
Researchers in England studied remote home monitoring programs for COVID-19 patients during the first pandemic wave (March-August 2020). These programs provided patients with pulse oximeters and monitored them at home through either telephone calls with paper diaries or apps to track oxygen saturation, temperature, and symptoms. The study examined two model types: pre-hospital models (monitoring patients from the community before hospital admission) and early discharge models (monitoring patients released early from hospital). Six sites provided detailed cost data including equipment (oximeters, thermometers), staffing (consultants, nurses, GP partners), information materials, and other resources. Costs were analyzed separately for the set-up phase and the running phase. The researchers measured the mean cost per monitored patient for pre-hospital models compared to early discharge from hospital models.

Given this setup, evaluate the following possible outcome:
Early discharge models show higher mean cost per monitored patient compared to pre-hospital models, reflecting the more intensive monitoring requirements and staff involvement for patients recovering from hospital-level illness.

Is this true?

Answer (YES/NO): NO